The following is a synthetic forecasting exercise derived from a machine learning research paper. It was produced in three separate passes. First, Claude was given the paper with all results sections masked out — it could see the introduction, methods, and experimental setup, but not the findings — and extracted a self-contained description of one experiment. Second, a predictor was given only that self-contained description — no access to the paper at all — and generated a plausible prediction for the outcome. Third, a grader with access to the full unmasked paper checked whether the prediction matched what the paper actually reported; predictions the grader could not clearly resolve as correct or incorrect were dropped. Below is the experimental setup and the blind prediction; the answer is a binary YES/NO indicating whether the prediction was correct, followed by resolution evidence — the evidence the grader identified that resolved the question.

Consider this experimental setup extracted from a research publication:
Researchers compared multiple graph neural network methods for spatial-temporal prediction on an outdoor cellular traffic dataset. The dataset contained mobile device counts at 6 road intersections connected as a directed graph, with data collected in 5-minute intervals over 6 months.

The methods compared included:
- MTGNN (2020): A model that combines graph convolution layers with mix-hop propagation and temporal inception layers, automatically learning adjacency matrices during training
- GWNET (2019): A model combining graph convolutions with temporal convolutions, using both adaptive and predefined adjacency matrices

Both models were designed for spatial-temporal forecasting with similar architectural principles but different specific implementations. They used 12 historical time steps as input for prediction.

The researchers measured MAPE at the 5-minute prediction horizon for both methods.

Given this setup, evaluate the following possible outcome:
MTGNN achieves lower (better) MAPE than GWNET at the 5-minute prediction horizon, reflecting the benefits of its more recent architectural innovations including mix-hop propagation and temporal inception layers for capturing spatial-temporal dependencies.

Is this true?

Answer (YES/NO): NO